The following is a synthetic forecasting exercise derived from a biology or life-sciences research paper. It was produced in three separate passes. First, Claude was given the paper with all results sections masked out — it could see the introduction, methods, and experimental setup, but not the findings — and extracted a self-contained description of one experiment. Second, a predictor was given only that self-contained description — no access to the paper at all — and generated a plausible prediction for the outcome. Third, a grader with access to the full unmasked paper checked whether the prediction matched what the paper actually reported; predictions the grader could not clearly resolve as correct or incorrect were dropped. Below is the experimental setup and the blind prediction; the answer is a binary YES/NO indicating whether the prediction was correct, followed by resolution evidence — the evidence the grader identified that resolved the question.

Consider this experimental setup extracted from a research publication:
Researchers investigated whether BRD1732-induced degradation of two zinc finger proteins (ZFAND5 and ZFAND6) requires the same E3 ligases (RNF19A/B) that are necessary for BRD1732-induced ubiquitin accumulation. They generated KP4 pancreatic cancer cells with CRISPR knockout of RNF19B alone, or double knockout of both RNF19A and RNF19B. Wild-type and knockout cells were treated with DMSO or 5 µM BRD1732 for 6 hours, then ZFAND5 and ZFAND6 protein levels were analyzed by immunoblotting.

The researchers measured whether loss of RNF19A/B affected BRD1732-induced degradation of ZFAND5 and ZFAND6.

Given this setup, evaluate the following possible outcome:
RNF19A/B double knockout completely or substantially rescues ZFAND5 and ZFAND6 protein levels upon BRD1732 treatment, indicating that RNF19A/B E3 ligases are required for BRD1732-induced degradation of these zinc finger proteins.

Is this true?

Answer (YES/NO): NO